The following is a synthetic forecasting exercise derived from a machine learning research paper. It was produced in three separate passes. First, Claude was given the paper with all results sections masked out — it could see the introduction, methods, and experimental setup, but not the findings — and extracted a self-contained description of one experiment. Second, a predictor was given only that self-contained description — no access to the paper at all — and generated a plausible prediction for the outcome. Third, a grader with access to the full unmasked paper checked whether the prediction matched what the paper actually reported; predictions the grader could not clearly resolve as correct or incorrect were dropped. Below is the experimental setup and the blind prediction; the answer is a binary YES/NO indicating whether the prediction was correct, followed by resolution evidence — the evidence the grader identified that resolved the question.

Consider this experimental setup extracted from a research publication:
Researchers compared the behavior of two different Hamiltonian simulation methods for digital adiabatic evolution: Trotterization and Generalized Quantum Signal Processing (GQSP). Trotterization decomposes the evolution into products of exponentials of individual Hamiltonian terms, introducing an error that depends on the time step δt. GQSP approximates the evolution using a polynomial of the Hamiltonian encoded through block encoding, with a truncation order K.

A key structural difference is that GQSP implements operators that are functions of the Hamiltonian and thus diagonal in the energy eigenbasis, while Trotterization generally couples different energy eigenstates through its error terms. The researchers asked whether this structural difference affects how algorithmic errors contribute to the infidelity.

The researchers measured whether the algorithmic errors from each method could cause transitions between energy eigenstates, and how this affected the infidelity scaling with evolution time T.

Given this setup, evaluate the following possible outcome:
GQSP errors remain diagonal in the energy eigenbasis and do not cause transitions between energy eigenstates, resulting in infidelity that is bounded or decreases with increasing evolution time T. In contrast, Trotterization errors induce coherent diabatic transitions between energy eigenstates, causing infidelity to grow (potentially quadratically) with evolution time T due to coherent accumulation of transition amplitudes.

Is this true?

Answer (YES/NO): NO